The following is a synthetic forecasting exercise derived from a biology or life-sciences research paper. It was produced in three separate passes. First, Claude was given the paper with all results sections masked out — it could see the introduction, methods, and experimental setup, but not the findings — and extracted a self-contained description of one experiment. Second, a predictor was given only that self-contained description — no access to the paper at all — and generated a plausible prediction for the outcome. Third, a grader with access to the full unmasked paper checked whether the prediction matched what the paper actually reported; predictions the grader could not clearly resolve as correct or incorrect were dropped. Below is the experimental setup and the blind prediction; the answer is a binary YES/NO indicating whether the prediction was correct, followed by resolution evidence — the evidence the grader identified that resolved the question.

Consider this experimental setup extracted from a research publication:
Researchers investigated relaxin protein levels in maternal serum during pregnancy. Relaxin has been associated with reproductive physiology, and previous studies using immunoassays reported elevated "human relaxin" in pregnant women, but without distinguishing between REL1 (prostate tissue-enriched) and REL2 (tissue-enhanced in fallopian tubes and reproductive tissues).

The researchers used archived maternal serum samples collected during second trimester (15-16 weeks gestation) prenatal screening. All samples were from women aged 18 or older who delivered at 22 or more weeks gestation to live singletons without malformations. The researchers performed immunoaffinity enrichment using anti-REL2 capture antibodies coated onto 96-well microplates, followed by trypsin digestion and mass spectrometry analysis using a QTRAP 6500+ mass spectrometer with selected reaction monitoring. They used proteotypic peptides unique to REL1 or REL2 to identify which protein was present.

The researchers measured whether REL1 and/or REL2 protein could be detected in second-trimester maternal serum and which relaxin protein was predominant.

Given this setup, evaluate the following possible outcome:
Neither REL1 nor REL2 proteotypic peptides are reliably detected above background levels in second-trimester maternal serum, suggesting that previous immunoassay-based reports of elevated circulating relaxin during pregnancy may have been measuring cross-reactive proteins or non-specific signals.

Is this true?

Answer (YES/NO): NO